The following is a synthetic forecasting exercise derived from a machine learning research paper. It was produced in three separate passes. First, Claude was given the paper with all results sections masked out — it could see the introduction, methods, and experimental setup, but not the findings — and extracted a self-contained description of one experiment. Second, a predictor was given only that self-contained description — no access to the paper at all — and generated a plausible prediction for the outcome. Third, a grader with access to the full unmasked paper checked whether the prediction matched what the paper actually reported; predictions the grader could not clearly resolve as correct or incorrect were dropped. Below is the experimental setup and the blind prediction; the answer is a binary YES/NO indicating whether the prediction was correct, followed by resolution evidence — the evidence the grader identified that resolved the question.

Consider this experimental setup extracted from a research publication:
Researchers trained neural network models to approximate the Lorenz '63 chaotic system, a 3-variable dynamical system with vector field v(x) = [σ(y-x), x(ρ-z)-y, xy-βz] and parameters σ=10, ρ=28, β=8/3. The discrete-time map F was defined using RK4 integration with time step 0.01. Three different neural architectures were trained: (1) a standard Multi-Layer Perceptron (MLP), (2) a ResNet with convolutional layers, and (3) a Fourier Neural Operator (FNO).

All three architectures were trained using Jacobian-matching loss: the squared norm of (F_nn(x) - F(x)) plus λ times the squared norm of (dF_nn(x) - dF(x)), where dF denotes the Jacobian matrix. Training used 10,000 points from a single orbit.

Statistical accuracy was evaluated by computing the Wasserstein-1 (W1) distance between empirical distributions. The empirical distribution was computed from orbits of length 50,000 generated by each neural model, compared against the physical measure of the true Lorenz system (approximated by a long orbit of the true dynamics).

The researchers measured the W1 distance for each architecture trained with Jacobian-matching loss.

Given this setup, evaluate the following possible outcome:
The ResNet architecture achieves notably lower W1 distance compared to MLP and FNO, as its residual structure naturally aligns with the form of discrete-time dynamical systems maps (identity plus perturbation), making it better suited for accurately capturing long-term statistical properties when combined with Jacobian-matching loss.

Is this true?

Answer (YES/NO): YES